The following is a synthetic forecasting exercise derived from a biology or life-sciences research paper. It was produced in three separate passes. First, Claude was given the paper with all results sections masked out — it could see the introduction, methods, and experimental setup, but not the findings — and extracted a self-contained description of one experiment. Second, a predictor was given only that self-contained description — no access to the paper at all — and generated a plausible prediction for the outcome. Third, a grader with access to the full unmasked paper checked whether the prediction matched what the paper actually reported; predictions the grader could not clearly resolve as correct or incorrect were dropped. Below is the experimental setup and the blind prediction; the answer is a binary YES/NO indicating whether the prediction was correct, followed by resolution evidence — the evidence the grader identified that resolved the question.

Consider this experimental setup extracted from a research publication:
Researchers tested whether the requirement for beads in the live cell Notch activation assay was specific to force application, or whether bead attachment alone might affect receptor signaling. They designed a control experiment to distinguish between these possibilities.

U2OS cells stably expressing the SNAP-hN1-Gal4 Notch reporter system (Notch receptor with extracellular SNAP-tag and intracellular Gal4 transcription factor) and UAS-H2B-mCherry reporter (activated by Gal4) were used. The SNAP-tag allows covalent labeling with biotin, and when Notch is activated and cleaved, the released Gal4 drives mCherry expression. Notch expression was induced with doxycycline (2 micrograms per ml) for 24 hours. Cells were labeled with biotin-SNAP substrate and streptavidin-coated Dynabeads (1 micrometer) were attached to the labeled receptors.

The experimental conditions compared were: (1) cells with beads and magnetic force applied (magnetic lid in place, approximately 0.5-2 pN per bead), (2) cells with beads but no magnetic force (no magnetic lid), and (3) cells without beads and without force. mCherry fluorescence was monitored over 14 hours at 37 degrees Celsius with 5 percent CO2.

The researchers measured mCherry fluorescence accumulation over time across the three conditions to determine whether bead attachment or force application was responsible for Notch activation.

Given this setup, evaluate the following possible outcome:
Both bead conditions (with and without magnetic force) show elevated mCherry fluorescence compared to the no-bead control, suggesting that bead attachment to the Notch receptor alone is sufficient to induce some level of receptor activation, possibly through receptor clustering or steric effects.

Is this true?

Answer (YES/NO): NO